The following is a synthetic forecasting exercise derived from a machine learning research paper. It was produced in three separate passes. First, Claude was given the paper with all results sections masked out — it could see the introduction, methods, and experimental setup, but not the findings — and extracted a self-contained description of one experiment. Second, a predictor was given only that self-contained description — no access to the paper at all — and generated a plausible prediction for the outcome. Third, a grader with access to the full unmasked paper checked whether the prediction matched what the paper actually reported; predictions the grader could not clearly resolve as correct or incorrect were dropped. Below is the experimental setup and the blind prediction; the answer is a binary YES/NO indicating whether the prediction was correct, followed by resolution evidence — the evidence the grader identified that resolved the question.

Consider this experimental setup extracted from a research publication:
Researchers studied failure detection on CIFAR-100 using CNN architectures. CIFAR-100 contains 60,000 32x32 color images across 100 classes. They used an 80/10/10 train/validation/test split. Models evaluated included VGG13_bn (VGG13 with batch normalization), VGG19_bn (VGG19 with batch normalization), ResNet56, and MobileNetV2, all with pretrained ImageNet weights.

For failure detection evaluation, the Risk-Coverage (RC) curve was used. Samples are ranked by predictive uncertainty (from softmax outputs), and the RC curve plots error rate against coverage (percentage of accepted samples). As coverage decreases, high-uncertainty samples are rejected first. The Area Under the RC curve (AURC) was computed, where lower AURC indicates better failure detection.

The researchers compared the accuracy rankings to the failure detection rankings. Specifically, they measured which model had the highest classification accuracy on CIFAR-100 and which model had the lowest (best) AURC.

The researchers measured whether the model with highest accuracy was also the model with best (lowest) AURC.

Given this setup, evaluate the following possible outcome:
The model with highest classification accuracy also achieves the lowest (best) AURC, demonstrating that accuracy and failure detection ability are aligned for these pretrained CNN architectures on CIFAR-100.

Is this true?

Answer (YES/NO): YES